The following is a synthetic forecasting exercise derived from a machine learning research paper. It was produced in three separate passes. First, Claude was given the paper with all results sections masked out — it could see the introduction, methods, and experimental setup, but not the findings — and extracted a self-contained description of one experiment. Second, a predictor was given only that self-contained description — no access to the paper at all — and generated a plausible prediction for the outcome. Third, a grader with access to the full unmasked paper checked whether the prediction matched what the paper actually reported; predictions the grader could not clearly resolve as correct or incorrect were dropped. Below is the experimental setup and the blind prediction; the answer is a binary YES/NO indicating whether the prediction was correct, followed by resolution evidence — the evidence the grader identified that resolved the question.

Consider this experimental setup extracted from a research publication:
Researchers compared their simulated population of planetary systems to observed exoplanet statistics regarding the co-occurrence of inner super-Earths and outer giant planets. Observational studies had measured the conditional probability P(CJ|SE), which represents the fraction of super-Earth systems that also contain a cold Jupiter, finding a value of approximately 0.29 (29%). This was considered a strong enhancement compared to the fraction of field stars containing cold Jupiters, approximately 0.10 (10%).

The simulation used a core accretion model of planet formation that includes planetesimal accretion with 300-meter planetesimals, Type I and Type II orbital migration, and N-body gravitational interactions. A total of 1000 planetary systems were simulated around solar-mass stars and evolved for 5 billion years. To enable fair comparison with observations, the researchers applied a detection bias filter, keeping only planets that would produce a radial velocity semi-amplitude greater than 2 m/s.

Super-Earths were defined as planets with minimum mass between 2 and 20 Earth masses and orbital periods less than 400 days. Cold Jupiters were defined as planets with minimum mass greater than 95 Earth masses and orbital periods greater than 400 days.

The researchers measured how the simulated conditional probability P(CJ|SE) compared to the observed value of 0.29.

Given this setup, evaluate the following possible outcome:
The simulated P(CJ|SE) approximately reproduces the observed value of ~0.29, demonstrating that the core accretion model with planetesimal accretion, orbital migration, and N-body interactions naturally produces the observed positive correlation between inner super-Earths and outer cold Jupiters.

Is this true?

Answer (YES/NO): NO